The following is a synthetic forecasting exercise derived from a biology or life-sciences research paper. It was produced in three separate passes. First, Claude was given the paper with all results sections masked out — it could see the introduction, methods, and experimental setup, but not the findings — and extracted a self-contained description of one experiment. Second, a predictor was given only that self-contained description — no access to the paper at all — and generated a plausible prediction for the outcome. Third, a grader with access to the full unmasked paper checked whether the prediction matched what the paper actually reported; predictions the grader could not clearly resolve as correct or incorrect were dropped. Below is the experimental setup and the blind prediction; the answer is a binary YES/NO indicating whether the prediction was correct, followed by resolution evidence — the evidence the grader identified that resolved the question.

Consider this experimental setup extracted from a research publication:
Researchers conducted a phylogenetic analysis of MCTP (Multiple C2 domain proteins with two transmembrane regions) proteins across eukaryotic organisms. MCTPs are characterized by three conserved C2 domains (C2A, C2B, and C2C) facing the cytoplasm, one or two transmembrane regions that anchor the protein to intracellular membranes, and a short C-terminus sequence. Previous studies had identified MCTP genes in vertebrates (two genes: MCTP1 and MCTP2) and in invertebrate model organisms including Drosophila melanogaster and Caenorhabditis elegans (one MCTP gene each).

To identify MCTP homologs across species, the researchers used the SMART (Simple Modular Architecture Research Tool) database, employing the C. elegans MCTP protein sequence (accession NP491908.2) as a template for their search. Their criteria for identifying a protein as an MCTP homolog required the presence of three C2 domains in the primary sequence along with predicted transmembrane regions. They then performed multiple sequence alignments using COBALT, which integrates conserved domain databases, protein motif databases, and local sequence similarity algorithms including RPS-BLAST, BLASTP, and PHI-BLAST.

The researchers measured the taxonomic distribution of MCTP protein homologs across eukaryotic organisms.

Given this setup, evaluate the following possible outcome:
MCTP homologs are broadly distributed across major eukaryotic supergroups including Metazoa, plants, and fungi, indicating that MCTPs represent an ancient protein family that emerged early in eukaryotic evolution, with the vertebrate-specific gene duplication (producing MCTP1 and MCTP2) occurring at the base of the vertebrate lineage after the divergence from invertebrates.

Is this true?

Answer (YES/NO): NO